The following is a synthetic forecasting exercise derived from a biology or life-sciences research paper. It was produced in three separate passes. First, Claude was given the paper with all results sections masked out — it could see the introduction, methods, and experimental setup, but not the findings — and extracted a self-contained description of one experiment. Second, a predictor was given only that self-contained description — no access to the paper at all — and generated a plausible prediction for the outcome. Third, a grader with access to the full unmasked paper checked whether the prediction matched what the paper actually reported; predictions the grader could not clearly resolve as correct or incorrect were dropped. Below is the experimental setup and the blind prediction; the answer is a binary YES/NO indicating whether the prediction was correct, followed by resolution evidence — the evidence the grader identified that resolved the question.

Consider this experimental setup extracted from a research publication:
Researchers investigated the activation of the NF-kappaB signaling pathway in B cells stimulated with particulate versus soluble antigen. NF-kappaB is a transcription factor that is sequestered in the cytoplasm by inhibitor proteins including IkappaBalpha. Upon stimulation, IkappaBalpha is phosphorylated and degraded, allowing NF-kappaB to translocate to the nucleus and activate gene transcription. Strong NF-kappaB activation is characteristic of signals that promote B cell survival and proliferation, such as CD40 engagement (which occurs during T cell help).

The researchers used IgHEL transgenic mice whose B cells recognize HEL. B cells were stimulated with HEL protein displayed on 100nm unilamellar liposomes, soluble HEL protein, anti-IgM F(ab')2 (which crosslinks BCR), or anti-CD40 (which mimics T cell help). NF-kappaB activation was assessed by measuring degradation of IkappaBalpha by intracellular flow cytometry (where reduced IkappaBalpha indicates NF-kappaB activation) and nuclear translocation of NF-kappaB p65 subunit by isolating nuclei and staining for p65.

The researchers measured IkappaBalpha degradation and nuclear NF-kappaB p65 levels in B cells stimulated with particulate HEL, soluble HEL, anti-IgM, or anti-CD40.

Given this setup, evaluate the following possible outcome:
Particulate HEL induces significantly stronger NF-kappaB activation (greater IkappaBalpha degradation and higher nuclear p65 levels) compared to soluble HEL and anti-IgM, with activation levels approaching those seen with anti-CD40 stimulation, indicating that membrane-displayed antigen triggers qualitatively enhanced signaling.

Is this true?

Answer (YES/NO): YES